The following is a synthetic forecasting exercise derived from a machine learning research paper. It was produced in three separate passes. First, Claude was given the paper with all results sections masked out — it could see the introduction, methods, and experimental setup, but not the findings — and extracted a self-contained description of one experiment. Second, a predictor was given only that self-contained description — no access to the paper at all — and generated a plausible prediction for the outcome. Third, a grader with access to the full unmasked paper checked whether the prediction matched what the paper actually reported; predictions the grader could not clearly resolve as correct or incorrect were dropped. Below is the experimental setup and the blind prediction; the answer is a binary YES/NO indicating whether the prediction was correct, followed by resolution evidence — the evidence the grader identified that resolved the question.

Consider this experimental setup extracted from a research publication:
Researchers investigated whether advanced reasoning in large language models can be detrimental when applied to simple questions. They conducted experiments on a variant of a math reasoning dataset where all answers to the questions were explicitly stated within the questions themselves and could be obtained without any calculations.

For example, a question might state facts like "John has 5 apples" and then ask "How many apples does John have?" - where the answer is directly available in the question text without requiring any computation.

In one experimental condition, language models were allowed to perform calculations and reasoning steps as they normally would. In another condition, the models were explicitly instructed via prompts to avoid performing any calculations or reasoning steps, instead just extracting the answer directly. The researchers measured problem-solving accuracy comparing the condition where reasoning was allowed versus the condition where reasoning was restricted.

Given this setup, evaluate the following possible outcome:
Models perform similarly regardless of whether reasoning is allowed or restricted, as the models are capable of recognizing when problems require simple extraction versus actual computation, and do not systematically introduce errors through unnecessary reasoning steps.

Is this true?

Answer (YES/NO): NO